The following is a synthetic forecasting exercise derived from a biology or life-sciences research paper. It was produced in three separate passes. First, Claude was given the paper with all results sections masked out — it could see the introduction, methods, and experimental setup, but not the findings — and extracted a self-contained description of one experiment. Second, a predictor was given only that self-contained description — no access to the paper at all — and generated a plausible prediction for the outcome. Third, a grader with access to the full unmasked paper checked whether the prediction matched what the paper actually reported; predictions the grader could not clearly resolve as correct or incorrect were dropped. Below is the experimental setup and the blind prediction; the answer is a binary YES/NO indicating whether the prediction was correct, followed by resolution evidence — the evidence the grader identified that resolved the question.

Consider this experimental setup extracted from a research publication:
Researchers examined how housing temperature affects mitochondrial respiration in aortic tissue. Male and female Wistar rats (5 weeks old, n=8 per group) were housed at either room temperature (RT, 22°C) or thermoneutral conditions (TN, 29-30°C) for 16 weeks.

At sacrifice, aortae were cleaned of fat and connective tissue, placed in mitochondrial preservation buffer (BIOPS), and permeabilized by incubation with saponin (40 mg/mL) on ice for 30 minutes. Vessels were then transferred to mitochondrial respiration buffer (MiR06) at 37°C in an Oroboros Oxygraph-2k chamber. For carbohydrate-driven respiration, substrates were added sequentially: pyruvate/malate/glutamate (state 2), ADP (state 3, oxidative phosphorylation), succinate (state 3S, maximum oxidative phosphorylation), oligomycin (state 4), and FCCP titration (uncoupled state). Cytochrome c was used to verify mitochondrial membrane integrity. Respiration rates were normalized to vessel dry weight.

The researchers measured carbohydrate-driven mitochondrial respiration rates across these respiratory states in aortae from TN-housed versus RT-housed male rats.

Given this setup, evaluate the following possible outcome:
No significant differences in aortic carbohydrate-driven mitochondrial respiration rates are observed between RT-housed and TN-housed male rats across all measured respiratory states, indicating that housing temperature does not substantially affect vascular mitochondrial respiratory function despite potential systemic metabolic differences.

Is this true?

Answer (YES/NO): NO